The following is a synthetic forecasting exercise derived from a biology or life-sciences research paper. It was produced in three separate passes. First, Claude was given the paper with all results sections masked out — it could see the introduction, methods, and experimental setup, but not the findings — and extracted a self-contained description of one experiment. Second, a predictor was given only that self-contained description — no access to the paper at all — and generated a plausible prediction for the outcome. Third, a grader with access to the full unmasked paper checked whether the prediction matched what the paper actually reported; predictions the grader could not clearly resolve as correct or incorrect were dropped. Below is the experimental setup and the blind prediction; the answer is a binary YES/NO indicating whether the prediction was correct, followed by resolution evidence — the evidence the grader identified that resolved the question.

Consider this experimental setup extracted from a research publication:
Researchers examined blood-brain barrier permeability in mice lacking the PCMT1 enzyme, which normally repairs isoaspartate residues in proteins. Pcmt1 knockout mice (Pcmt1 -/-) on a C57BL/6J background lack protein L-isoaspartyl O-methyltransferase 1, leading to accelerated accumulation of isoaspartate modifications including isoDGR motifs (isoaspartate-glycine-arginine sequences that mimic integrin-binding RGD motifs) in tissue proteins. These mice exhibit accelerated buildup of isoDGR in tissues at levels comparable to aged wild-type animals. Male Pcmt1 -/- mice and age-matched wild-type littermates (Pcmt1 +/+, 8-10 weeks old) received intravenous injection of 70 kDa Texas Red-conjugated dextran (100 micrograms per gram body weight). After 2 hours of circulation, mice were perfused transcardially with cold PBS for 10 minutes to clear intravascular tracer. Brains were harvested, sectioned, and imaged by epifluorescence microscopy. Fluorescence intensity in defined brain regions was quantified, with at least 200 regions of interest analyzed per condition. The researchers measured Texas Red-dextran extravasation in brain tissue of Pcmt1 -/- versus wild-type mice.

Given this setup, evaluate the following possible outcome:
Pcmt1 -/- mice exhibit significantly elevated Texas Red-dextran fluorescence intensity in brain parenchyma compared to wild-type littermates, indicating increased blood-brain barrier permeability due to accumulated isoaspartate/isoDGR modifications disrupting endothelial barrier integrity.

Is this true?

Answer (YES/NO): YES